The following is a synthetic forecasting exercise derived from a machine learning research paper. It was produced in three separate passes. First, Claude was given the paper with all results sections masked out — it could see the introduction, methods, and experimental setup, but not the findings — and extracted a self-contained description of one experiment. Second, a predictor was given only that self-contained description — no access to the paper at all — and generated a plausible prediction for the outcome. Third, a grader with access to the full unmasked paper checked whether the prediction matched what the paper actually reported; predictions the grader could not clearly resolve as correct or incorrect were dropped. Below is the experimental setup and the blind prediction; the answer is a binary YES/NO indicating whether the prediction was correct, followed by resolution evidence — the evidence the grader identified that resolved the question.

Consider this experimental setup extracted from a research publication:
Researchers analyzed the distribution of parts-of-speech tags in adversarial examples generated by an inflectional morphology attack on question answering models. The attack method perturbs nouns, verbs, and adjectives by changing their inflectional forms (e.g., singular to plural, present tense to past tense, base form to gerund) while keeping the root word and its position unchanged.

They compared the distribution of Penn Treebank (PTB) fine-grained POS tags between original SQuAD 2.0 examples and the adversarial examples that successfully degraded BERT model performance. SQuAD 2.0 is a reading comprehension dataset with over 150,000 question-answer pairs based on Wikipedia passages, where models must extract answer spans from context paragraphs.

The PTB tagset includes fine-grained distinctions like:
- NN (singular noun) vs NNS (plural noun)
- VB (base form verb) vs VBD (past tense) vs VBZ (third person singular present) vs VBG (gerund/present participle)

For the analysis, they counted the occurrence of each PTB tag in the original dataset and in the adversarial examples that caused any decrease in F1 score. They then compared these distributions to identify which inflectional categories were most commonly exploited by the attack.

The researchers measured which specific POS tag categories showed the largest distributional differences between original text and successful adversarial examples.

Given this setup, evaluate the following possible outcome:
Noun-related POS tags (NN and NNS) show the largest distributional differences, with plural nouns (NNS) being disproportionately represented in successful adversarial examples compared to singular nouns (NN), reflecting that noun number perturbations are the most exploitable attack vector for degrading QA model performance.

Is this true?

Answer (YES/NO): NO